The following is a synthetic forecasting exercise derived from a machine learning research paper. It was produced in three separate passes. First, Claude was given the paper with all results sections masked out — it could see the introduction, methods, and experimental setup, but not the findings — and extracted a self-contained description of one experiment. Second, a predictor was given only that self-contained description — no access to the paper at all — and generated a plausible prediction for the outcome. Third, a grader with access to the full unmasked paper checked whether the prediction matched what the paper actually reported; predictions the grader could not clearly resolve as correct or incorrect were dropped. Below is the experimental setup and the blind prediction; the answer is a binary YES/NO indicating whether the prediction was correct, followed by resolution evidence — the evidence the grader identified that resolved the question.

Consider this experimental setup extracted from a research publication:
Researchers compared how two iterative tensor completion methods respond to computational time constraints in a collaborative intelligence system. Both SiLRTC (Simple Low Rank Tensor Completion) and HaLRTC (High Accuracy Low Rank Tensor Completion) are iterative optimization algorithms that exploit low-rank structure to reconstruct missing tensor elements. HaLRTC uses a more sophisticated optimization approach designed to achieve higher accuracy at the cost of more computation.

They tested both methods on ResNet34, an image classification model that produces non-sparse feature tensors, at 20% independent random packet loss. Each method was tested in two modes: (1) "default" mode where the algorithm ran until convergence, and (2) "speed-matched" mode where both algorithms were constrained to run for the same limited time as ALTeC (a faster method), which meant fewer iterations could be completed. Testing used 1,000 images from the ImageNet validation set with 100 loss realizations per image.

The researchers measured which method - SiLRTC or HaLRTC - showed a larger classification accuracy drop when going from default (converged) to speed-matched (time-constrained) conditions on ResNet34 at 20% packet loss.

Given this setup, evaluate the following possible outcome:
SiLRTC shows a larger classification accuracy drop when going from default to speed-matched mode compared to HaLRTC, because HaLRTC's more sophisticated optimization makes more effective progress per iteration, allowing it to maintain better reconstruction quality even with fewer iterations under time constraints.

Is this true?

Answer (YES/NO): NO